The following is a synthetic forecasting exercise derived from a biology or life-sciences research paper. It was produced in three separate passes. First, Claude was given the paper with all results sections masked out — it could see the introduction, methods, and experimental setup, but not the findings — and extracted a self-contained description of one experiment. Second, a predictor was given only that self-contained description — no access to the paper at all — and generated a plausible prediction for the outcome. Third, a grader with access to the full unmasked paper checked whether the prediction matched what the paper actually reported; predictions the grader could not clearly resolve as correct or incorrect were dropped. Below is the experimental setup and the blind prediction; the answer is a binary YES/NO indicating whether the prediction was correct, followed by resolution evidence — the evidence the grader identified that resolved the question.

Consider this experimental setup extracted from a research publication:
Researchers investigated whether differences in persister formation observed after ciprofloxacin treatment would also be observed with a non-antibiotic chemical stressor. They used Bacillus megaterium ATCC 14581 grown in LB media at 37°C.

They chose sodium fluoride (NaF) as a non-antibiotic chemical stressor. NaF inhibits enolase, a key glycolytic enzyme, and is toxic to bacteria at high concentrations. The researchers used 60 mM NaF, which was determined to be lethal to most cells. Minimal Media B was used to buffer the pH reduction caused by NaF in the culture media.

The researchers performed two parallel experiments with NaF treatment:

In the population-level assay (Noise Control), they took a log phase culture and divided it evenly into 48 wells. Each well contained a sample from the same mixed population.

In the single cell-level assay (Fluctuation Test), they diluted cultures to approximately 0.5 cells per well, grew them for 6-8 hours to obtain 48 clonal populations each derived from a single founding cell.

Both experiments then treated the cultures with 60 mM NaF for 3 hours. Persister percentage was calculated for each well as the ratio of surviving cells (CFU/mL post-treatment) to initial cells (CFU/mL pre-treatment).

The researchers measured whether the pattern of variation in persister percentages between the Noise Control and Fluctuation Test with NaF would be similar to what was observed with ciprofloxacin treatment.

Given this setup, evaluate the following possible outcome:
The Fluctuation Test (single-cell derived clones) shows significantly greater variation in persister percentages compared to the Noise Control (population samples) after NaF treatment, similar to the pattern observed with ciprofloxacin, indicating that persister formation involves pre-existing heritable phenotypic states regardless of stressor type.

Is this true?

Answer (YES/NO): YES